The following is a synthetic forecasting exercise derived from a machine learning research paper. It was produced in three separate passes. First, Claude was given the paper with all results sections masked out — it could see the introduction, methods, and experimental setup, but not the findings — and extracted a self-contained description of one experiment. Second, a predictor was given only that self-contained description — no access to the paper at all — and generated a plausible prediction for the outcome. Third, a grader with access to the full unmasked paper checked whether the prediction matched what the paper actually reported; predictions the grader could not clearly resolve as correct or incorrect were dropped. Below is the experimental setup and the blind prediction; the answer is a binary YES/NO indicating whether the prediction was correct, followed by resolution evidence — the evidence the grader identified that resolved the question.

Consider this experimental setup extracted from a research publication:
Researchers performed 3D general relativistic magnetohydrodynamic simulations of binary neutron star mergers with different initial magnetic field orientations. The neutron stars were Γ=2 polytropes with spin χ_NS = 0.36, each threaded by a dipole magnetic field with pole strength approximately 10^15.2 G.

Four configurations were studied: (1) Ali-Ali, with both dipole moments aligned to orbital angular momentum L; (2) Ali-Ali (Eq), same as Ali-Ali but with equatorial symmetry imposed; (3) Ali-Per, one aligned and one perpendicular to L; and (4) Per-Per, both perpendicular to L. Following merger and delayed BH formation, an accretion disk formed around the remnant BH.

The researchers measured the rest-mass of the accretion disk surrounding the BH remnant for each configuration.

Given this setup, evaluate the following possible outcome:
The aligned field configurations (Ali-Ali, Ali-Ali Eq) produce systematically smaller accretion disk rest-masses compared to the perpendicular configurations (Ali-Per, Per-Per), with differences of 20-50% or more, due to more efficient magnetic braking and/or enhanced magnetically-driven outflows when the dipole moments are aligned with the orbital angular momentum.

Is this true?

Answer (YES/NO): NO